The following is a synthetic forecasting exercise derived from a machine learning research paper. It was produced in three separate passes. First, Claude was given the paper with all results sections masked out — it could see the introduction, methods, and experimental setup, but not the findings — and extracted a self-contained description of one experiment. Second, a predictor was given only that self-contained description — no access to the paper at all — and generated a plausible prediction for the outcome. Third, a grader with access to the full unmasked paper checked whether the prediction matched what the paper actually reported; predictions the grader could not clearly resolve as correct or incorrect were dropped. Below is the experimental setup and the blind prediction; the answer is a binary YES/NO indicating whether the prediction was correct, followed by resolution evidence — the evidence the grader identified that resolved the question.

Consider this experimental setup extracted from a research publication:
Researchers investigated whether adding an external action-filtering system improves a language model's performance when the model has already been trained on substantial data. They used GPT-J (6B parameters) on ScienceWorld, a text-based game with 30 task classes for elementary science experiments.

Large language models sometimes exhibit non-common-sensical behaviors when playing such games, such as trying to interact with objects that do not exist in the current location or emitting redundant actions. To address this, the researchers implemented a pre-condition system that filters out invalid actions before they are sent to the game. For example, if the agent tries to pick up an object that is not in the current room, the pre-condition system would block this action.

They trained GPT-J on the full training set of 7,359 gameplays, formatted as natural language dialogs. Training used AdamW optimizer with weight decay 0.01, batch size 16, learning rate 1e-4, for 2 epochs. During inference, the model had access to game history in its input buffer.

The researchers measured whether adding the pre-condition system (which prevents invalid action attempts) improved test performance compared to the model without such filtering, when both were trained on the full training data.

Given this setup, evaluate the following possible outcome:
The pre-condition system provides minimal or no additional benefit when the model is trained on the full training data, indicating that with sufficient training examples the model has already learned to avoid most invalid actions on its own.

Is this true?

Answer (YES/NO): YES